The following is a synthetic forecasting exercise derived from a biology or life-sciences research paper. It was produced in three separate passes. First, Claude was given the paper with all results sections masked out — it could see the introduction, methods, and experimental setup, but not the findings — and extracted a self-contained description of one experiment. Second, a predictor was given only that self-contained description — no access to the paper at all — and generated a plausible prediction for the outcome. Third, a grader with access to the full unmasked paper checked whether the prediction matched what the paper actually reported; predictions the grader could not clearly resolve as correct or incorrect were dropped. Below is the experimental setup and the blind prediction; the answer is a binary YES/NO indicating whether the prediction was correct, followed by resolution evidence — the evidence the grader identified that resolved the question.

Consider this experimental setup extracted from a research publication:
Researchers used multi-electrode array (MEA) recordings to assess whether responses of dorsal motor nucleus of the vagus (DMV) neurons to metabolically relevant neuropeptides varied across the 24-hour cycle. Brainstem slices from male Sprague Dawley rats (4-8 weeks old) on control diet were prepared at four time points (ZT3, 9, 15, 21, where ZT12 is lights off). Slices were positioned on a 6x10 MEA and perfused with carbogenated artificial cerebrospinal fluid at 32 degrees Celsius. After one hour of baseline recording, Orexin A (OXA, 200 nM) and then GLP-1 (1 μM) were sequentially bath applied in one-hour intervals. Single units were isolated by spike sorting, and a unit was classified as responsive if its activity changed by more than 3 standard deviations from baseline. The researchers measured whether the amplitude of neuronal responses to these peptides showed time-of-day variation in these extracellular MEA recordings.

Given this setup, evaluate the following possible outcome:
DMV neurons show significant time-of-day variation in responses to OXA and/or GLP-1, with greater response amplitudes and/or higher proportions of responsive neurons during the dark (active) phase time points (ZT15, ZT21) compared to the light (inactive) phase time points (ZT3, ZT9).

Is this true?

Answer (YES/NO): NO